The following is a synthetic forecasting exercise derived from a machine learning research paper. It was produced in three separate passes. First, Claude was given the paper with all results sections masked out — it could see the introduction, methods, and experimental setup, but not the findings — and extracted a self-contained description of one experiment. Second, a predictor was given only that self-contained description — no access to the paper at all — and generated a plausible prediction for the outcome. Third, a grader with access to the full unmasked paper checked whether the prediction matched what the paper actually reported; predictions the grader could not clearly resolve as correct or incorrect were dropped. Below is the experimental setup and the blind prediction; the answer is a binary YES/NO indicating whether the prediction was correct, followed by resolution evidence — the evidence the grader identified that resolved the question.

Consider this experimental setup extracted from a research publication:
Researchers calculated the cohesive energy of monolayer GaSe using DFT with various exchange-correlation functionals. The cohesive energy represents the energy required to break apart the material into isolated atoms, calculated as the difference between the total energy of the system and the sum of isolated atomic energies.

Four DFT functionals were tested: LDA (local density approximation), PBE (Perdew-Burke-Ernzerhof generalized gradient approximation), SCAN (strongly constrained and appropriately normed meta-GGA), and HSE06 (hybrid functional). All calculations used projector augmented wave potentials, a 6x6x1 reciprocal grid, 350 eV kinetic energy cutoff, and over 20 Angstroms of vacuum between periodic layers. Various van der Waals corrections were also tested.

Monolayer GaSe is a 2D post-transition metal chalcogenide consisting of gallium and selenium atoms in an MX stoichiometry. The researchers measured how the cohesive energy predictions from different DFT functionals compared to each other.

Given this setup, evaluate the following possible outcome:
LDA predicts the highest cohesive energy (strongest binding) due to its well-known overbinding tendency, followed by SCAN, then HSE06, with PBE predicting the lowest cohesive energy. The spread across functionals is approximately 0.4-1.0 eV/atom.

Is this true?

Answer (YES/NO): NO